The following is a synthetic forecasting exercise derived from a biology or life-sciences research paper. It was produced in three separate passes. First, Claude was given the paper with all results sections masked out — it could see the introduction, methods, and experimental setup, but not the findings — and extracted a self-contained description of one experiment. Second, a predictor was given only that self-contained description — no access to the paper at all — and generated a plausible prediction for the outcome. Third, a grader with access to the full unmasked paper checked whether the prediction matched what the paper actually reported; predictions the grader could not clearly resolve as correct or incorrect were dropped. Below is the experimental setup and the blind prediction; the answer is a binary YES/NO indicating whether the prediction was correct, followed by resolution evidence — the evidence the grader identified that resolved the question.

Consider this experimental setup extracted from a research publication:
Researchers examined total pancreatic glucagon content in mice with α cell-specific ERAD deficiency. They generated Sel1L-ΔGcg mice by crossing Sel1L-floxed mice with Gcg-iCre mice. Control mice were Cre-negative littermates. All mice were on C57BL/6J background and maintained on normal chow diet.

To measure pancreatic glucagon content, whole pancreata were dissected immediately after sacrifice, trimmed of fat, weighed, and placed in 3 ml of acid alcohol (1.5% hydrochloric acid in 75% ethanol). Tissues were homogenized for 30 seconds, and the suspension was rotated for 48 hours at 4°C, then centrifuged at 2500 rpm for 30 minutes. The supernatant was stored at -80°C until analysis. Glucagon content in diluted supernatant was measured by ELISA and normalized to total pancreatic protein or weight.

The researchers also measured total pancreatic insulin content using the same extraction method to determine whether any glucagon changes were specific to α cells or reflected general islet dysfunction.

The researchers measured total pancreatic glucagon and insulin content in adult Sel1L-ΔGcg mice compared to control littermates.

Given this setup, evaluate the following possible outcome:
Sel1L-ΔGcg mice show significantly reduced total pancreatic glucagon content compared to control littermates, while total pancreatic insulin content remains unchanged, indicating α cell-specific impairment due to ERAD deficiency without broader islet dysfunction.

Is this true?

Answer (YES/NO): YES